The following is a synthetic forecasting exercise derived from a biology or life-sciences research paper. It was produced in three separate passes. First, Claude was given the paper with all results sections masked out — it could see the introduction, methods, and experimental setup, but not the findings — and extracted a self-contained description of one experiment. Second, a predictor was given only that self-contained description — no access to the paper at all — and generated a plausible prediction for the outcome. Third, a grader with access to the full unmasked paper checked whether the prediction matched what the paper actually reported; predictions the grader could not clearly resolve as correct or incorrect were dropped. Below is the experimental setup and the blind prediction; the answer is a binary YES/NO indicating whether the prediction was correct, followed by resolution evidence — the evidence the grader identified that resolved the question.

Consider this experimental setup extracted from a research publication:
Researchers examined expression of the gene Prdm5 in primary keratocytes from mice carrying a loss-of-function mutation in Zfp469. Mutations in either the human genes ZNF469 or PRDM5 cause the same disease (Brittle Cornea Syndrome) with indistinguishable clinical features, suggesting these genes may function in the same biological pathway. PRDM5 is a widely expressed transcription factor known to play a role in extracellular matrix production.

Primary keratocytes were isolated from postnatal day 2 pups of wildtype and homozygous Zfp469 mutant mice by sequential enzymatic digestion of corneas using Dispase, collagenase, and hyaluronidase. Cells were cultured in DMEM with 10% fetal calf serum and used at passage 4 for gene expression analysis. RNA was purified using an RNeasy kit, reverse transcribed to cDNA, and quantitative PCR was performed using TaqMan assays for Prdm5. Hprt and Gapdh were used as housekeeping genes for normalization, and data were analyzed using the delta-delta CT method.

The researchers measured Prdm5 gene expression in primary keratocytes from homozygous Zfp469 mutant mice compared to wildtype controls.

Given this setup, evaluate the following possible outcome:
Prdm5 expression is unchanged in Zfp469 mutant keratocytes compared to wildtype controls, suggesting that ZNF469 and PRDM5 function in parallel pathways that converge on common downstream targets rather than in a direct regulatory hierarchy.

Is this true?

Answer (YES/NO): YES